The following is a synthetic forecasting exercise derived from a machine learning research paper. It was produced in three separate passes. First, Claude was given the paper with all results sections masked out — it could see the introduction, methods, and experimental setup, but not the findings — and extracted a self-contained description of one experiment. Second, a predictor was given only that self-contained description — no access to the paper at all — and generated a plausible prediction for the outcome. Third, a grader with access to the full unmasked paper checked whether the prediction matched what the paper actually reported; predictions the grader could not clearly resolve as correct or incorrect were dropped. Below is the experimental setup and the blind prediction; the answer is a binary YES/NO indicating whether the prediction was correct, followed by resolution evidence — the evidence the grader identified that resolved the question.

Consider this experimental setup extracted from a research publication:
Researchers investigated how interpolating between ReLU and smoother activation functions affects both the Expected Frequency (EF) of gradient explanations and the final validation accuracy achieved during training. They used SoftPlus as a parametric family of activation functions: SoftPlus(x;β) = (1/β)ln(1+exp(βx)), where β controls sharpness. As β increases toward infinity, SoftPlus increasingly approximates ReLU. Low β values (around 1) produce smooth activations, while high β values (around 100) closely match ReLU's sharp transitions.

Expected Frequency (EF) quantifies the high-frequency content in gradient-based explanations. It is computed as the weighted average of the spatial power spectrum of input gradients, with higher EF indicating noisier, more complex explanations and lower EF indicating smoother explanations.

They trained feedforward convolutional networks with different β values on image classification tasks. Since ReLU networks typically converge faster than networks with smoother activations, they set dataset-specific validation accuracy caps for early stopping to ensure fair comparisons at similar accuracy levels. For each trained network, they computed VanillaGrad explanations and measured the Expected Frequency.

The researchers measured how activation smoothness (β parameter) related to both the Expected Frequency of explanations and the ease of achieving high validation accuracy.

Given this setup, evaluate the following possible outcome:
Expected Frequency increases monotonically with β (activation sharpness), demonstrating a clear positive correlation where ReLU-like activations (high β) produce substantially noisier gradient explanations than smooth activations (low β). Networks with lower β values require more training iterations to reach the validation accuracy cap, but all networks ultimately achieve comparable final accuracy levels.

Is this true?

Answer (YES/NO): NO